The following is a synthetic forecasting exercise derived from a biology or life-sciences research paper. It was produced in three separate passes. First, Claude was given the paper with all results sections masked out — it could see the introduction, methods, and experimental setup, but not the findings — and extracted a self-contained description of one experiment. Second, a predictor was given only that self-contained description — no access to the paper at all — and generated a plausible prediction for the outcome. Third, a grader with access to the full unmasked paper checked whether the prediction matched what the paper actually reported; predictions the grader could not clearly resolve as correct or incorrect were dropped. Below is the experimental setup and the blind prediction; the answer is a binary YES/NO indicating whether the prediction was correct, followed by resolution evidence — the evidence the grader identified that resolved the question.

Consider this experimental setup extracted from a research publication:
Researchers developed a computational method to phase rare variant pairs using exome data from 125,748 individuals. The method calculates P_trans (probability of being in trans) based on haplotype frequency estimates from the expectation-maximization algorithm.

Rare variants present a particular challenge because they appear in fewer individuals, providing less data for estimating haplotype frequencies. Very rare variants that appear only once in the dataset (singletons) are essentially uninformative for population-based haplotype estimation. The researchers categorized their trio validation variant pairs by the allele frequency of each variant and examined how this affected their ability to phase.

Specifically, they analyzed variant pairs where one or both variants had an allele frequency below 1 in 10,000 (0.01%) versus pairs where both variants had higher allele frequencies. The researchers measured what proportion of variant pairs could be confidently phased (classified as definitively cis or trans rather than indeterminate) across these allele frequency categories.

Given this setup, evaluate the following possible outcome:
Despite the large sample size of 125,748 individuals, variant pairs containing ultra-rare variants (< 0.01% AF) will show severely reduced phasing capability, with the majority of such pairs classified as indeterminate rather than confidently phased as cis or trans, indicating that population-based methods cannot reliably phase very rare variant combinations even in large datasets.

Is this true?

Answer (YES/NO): NO